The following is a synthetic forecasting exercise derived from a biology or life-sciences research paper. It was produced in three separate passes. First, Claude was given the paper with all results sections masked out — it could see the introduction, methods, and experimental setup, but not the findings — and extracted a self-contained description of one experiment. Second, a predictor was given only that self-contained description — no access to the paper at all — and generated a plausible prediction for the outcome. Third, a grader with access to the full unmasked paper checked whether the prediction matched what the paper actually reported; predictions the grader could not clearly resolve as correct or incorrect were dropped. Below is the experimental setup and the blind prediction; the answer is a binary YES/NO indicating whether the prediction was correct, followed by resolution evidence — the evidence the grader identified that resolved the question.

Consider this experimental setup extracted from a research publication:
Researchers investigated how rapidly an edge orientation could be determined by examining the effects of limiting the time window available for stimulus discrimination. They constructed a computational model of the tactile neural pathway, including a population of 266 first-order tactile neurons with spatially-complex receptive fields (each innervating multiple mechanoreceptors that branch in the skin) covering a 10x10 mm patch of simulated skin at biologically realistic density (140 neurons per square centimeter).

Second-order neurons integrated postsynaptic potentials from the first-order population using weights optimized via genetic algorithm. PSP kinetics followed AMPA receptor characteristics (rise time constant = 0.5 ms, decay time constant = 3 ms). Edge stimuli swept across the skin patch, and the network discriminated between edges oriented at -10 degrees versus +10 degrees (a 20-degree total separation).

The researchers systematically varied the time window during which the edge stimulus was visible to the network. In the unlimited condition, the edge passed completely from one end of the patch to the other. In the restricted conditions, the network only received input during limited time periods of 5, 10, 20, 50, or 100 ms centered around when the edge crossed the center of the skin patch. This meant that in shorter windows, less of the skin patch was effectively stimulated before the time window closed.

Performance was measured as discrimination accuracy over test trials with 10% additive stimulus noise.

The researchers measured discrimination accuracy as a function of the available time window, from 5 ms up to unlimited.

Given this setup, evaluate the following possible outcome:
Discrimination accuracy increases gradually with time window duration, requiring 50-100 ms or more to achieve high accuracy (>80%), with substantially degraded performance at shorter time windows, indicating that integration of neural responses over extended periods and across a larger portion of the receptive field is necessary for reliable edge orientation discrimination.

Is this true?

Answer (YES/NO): NO